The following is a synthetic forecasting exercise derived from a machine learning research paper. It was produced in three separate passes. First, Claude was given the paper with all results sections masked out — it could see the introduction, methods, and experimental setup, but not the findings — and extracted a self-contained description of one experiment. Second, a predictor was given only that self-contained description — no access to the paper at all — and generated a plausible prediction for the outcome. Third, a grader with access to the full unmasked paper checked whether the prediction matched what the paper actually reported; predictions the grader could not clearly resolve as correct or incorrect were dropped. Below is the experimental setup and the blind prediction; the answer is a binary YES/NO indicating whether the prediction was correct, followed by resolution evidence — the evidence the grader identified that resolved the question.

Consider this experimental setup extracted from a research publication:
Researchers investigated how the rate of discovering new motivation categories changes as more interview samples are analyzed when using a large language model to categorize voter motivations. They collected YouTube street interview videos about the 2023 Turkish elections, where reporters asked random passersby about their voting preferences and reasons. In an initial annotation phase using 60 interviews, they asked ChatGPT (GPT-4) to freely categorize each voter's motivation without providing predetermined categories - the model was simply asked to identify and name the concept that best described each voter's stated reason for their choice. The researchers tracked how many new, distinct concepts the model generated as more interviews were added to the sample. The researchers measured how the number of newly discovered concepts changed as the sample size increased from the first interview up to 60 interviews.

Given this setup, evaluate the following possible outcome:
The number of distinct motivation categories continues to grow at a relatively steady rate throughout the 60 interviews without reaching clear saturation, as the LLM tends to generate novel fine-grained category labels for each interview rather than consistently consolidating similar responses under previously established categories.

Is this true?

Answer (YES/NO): NO